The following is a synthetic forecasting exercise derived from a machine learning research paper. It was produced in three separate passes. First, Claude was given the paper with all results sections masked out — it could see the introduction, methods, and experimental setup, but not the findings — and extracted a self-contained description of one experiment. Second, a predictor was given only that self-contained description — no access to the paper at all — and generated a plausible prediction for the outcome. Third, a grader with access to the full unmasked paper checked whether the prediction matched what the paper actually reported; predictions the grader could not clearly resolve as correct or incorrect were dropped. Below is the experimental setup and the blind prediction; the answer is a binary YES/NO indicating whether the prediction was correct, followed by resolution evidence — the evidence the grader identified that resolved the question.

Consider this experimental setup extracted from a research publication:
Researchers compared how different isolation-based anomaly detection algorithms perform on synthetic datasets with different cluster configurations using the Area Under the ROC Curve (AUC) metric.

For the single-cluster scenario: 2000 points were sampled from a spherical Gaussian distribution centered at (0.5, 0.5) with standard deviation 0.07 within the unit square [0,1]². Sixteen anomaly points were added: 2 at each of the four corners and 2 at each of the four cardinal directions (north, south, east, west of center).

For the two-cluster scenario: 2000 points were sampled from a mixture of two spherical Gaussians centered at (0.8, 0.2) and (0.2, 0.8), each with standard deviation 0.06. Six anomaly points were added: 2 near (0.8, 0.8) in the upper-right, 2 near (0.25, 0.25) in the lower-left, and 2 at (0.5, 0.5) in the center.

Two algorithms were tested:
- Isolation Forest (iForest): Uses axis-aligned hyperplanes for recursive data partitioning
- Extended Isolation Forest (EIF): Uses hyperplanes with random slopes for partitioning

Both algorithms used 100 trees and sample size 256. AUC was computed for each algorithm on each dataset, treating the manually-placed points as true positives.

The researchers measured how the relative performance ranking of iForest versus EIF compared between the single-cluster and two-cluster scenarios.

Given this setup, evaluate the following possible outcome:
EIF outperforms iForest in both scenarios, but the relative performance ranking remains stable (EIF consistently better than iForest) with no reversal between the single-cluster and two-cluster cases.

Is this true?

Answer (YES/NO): YES